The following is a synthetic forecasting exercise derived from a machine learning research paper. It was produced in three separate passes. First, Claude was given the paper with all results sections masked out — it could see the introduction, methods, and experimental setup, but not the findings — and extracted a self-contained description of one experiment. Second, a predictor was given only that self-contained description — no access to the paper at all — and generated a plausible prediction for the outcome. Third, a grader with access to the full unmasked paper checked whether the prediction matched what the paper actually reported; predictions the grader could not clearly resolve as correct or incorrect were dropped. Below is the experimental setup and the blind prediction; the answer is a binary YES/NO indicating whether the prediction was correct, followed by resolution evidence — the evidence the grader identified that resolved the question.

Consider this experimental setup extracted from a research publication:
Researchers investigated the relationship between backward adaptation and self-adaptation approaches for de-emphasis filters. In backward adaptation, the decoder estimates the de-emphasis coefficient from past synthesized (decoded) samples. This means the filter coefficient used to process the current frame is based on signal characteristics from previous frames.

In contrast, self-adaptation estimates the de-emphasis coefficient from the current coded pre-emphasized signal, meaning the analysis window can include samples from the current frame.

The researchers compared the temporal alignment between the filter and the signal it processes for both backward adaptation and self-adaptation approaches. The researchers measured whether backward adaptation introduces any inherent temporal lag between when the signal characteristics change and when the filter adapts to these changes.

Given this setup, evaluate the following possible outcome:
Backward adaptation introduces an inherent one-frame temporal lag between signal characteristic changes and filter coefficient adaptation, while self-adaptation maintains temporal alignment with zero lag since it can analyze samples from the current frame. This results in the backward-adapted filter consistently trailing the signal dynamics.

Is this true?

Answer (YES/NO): NO